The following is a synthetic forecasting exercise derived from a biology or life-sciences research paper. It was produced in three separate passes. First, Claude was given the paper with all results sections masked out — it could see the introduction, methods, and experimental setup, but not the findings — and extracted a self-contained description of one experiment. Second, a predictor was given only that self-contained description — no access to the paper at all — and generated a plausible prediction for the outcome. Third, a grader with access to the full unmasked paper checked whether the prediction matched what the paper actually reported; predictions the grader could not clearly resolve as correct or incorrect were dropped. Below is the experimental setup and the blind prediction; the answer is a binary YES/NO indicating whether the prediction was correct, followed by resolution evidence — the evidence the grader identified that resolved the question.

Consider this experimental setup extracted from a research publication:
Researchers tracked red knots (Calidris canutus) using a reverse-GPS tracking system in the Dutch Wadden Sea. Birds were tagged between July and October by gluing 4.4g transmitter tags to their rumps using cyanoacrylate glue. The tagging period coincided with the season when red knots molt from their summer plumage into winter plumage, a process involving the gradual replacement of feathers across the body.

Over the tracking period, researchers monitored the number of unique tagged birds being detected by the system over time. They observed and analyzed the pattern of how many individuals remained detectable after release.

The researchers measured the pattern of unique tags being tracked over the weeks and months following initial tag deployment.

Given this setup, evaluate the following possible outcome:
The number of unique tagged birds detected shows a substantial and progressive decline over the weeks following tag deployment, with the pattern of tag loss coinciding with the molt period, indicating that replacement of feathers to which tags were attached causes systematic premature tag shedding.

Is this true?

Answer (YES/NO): YES